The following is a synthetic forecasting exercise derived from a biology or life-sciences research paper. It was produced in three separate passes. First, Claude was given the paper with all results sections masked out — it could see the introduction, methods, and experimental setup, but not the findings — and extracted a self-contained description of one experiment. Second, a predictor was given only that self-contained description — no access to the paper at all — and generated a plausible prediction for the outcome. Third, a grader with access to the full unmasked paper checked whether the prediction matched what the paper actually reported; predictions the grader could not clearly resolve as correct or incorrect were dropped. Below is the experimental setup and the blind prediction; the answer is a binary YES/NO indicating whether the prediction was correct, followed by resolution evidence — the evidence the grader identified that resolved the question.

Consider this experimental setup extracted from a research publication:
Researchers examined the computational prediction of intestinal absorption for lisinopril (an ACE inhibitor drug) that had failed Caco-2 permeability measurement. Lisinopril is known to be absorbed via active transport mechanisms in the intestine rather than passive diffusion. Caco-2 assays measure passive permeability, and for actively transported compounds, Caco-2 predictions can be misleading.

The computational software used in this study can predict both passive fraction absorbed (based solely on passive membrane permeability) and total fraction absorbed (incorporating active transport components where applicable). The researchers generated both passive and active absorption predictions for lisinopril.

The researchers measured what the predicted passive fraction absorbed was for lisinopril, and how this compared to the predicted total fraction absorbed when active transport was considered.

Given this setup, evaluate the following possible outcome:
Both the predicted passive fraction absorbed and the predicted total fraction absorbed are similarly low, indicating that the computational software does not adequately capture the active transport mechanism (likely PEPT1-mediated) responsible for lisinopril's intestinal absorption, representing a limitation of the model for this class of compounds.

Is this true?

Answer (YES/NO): NO